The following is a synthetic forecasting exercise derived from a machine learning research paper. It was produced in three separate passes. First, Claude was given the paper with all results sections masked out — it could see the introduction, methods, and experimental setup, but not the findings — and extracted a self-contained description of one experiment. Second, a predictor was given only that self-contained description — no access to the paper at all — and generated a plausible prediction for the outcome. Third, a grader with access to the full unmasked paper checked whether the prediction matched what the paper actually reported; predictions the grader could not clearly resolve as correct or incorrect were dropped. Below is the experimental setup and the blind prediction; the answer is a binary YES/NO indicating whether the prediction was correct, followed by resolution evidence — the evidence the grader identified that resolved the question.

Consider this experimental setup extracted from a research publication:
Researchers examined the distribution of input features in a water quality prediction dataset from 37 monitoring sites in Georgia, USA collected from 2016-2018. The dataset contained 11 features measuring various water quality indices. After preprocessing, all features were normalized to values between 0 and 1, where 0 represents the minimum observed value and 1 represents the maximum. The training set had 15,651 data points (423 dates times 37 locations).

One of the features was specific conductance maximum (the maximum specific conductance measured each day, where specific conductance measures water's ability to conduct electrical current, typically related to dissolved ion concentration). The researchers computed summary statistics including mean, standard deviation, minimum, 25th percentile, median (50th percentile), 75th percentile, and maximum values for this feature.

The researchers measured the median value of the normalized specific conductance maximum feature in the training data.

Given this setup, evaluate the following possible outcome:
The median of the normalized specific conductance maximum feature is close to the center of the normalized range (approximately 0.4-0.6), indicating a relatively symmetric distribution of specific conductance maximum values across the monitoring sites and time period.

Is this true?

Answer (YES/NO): NO